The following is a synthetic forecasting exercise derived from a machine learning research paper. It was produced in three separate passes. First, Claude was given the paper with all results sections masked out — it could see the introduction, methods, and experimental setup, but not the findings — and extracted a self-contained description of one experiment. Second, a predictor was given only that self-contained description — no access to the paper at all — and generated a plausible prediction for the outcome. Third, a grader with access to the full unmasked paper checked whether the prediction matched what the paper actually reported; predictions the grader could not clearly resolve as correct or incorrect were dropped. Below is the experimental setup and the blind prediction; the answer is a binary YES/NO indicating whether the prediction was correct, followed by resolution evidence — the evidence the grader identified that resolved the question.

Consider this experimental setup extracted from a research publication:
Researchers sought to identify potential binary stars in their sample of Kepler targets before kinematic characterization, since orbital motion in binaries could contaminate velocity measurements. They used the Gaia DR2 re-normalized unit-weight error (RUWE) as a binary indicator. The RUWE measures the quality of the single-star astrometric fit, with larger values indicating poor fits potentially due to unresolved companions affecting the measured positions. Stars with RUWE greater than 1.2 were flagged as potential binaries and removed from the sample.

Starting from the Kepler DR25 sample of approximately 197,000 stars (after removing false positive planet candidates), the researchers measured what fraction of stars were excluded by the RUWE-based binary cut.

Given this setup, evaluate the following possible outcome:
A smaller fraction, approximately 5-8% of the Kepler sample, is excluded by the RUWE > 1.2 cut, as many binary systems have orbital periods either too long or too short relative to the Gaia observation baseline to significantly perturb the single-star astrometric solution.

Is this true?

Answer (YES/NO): NO